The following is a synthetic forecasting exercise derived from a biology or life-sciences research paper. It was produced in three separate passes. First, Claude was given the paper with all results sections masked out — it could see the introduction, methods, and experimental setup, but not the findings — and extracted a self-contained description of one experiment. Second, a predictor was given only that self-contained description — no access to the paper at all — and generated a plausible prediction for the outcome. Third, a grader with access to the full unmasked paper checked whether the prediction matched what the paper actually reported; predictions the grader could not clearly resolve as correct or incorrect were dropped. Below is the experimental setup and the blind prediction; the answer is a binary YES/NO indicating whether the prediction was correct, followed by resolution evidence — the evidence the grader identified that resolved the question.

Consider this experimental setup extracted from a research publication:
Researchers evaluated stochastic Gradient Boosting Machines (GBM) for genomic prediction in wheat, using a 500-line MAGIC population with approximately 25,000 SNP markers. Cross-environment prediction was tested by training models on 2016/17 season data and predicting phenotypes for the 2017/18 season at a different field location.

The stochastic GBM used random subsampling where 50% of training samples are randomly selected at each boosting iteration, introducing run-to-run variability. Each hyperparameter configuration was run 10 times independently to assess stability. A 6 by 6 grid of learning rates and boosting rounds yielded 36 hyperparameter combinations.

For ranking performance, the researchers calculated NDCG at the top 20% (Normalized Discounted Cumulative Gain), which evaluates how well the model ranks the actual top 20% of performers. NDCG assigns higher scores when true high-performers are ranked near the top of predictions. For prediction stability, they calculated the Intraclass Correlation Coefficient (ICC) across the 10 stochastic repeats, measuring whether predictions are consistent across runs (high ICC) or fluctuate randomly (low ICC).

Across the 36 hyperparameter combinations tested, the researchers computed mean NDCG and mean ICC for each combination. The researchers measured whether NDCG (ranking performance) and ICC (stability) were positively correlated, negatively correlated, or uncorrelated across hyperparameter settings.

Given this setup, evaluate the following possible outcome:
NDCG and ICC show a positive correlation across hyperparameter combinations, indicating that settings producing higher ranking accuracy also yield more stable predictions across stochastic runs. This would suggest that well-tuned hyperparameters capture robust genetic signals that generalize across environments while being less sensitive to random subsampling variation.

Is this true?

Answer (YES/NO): YES